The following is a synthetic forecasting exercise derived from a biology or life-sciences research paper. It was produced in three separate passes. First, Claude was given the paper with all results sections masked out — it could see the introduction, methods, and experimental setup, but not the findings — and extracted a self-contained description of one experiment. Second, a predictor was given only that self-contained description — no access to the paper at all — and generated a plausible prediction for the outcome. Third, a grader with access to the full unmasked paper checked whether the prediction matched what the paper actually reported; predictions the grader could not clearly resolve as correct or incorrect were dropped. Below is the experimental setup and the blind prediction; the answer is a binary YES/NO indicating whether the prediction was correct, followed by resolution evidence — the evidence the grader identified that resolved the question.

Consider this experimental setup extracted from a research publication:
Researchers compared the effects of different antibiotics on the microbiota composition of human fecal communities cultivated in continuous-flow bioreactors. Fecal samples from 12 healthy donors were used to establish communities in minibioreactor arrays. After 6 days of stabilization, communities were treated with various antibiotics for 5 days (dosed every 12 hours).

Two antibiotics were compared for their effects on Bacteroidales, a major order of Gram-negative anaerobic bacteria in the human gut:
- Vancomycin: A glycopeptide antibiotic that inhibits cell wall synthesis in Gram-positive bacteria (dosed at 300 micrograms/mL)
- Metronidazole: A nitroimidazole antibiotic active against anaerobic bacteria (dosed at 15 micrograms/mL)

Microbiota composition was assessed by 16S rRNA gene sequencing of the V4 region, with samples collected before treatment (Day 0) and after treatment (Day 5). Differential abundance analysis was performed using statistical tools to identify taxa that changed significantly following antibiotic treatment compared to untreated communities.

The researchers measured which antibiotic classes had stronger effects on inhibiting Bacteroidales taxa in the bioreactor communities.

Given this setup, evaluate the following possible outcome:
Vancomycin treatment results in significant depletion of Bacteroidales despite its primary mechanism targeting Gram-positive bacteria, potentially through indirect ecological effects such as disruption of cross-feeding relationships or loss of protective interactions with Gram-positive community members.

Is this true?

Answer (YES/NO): YES